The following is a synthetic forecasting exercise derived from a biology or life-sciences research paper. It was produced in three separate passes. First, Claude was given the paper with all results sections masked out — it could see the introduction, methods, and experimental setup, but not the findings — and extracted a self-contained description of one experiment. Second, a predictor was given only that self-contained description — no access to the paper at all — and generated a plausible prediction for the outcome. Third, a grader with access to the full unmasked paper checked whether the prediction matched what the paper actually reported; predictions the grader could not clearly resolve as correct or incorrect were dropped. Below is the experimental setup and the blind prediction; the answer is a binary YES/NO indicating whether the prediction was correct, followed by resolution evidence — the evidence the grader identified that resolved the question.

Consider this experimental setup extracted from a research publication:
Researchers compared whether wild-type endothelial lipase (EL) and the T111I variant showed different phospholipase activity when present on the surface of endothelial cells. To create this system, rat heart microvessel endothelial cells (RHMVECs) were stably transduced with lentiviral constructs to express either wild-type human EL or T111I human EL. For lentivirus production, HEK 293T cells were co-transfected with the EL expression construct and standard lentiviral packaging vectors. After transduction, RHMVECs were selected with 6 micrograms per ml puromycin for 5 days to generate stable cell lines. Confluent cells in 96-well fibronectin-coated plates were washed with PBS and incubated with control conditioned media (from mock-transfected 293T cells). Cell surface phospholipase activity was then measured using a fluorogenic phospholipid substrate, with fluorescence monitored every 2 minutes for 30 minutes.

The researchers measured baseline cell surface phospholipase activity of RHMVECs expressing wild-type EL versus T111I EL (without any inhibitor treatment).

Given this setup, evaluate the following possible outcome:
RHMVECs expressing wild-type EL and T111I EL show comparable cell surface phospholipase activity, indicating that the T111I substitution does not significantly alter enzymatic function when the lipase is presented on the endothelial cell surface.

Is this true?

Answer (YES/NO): YES